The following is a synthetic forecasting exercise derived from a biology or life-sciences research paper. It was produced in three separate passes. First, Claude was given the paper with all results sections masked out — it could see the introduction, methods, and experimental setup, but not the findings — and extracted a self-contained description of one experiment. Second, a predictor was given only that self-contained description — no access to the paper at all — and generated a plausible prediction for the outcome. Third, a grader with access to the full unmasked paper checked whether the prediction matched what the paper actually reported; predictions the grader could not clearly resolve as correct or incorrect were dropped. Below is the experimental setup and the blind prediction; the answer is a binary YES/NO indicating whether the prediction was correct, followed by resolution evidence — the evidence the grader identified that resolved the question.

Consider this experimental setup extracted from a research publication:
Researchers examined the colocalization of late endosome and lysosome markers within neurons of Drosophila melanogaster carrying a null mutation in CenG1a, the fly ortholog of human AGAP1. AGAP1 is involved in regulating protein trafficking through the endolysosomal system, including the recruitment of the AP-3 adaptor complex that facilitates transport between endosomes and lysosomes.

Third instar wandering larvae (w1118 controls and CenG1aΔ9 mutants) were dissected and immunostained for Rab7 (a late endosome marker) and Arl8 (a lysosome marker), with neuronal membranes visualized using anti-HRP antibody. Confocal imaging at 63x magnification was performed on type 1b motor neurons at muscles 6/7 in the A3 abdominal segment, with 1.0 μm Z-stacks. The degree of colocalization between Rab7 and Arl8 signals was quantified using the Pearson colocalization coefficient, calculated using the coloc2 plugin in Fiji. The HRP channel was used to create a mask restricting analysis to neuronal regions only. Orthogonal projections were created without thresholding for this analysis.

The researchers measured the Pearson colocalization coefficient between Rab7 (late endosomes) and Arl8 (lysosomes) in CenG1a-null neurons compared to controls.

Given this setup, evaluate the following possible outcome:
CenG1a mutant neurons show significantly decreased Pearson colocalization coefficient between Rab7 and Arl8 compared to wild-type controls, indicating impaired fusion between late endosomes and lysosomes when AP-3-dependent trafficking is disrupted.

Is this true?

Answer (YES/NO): NO